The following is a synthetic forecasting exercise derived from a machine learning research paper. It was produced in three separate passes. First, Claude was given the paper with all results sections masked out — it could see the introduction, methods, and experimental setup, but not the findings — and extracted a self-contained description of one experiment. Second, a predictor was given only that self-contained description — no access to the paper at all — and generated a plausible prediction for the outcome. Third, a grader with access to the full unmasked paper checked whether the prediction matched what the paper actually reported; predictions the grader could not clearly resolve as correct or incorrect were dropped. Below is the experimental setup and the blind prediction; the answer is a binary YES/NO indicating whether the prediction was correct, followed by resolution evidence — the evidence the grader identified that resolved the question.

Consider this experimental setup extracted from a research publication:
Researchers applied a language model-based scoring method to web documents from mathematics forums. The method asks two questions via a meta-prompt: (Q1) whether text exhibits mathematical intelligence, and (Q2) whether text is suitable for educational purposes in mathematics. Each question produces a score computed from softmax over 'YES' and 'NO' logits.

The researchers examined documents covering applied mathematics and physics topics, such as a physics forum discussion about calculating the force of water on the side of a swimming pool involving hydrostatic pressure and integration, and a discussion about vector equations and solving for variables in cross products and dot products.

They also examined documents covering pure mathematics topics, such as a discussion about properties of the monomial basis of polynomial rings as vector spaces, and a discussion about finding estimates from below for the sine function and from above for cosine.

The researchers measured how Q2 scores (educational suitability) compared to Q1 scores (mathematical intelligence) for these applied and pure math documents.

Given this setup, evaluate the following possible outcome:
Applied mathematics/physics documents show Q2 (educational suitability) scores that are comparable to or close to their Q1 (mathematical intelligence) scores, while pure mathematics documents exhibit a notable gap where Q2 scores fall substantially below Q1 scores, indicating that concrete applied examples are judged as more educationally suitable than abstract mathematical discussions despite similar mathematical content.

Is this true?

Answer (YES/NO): NO